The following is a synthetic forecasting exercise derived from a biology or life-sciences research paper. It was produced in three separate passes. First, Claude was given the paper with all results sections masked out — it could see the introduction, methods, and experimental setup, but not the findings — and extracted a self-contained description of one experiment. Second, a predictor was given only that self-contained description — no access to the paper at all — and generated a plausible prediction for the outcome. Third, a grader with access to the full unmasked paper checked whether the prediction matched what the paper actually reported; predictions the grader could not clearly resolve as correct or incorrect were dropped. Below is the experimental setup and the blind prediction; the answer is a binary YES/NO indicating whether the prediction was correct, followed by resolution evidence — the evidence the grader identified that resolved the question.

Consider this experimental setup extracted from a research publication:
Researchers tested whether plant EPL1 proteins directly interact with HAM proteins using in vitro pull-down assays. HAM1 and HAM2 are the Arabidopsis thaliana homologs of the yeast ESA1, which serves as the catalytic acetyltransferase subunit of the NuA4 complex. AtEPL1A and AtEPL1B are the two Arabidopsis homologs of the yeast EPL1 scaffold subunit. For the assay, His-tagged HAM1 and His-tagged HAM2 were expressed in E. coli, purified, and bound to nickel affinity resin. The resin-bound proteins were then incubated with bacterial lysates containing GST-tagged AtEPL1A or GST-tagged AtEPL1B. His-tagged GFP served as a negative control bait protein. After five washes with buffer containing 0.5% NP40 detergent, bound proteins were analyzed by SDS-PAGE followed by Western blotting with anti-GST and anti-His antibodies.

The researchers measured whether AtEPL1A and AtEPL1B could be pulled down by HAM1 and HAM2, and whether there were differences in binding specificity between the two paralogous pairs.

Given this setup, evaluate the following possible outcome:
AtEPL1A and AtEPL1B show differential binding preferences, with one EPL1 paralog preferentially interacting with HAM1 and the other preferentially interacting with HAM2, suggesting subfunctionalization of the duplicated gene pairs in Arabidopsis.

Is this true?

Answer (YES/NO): NO